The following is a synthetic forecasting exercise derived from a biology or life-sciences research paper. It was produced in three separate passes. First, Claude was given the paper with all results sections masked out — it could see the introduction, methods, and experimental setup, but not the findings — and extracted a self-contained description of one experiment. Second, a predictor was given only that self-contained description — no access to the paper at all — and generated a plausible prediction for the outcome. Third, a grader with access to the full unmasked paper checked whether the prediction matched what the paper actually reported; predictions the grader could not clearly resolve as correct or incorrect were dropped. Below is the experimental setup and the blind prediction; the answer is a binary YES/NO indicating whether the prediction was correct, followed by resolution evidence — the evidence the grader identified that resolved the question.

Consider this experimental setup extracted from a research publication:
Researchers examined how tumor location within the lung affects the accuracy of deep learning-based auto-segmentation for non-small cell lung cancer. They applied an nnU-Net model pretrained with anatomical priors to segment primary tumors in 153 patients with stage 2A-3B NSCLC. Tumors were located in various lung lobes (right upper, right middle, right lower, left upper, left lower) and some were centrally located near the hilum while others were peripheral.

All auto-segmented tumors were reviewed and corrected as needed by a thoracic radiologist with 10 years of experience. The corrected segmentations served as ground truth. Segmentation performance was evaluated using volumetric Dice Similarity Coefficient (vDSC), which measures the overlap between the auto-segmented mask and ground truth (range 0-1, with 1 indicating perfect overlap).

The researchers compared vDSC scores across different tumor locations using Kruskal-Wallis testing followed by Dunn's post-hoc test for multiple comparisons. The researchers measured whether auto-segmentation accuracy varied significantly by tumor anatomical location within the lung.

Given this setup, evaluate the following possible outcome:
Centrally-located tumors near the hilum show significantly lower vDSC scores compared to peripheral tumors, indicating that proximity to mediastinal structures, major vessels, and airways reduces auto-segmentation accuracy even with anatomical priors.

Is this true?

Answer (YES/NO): NO